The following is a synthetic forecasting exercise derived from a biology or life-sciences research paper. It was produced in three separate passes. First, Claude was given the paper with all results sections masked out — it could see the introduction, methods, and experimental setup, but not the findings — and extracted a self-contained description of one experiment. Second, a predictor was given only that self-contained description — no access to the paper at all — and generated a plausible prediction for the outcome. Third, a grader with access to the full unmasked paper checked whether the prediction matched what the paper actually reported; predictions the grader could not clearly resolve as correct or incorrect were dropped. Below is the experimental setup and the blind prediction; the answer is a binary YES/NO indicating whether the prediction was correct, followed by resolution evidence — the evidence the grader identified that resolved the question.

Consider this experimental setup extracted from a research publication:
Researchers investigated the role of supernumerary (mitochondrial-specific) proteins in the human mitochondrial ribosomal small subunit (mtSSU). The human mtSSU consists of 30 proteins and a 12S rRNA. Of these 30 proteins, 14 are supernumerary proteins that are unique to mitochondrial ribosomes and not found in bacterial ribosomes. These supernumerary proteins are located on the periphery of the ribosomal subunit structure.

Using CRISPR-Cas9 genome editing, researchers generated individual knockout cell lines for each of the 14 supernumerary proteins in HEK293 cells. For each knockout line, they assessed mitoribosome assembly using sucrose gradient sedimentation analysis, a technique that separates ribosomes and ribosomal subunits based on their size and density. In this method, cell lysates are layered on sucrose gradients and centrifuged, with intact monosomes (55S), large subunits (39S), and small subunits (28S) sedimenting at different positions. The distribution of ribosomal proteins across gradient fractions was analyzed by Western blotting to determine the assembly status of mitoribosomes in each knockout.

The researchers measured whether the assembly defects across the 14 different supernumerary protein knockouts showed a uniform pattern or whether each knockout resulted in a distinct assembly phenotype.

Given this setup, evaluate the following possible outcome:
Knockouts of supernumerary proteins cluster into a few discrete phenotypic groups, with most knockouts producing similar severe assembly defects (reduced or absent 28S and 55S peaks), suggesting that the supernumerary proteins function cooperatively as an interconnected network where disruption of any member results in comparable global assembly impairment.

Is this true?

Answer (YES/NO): NO